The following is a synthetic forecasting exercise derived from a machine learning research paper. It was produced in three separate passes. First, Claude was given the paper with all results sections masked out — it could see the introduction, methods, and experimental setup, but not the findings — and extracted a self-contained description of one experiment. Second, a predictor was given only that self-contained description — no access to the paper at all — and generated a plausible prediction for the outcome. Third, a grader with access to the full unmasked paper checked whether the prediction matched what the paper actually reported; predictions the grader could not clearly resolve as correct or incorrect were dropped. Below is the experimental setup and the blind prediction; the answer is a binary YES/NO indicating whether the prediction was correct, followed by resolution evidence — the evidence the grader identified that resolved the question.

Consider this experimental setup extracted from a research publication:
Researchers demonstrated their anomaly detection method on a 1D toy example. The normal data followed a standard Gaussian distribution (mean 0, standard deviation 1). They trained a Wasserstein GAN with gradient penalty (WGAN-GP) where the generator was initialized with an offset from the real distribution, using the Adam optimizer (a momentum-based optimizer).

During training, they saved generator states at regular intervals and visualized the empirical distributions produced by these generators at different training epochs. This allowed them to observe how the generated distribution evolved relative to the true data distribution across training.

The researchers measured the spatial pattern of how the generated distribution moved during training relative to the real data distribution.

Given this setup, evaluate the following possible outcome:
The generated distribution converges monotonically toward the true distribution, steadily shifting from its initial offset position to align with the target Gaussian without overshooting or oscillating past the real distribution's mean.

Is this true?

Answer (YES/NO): NO